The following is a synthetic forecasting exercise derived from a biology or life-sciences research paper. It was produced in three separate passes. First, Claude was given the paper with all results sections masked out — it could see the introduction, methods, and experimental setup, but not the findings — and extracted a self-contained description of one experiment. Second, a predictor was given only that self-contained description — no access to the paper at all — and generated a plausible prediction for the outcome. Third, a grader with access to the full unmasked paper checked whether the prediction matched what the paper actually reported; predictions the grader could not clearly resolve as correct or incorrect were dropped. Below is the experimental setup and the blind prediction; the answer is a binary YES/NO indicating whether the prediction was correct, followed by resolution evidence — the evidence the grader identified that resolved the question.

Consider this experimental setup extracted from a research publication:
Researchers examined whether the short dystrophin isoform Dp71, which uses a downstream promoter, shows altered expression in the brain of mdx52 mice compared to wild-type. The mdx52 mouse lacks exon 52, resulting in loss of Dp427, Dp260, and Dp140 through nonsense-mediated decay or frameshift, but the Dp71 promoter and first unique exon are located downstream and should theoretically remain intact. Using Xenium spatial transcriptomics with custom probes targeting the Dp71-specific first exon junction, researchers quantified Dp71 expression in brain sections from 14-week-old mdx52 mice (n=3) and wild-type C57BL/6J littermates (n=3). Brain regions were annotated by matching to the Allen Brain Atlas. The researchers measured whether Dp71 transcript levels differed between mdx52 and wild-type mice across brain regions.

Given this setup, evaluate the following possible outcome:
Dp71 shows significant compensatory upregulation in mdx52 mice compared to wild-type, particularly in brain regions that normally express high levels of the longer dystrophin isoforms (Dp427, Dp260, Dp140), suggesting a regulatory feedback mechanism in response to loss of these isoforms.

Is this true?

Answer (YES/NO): NO